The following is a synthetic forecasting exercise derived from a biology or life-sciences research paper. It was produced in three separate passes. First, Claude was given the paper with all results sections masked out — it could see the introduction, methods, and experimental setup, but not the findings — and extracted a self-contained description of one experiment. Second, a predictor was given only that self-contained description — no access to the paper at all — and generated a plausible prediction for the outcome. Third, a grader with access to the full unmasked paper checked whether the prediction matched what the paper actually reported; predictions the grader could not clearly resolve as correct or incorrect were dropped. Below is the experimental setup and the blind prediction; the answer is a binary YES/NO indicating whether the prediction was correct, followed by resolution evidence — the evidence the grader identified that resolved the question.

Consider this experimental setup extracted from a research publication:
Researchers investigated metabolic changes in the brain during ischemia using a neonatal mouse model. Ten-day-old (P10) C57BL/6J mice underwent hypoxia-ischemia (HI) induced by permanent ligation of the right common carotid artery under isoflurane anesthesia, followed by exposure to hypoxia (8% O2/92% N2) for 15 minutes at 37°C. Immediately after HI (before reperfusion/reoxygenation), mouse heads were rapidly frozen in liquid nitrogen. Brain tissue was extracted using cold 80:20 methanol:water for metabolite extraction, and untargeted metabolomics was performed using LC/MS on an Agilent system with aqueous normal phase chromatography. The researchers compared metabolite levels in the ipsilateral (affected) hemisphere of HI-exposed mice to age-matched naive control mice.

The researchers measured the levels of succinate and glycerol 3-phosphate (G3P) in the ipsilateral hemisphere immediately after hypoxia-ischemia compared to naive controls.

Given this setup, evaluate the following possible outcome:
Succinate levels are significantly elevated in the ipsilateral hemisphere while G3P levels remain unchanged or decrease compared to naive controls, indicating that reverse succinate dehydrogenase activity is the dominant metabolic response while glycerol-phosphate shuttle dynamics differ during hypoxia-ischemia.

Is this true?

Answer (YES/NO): NO